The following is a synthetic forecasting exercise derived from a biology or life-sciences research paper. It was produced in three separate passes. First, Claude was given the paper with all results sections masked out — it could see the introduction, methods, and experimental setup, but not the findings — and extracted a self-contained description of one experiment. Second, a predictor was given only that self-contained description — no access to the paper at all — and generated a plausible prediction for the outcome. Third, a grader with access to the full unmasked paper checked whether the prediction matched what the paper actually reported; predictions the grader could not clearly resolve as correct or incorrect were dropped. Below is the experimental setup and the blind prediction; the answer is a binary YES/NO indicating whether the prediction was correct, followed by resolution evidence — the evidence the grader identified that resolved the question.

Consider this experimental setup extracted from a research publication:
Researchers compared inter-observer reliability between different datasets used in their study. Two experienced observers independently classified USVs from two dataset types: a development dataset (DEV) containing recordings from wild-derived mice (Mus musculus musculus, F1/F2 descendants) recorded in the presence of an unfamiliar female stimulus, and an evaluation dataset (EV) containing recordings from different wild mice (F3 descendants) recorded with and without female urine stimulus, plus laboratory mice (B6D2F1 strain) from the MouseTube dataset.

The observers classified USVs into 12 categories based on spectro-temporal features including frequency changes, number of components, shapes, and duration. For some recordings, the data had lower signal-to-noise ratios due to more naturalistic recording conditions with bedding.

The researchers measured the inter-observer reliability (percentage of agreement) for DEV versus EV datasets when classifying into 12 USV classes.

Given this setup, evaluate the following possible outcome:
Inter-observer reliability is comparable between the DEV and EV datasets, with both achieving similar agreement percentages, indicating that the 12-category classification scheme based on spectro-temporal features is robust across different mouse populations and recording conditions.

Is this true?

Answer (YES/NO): NO